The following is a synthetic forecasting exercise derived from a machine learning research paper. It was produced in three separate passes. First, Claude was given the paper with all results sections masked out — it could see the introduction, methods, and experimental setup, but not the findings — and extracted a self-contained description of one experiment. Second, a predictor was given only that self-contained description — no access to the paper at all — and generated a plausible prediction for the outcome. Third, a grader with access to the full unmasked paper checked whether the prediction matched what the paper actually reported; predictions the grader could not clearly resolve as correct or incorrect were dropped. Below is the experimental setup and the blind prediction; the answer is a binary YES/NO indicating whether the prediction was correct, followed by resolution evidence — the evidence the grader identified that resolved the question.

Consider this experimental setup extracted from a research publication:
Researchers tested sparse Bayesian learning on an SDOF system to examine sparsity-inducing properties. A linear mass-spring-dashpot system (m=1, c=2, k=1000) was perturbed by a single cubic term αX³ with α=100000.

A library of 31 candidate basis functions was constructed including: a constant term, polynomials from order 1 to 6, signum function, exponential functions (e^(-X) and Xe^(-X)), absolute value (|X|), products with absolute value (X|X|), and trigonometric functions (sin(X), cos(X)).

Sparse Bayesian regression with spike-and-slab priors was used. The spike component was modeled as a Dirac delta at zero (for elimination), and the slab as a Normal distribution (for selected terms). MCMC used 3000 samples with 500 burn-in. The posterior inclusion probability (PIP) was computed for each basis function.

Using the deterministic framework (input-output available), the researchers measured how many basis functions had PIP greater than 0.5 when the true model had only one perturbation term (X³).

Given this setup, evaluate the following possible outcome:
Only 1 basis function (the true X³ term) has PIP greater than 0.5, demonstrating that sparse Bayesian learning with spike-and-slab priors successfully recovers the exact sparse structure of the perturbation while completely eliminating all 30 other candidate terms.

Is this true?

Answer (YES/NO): NO